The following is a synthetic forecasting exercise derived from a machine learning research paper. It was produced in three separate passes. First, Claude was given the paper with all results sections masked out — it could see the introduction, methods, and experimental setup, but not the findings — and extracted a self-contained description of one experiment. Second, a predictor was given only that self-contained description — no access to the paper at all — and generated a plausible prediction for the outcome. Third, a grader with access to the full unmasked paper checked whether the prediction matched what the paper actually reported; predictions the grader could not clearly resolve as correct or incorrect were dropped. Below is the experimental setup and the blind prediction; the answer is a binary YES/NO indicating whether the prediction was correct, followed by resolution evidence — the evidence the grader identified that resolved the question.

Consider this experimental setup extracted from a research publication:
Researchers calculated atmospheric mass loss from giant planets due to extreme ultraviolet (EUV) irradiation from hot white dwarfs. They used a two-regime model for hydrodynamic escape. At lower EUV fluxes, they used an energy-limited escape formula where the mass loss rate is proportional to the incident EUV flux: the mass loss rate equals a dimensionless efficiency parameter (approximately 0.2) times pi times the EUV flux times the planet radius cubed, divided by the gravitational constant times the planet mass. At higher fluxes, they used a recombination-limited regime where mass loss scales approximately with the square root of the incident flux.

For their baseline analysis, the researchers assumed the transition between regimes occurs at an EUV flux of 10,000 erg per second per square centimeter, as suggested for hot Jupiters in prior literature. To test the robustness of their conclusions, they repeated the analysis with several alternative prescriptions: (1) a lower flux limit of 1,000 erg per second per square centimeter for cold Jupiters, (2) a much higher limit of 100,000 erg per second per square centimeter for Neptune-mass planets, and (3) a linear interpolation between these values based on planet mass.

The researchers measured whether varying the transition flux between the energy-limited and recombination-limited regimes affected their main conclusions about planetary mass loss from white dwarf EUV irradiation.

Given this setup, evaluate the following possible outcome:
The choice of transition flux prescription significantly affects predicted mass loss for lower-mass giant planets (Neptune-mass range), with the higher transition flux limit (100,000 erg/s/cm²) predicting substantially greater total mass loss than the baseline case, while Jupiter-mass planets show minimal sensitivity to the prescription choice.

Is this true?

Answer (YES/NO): NO